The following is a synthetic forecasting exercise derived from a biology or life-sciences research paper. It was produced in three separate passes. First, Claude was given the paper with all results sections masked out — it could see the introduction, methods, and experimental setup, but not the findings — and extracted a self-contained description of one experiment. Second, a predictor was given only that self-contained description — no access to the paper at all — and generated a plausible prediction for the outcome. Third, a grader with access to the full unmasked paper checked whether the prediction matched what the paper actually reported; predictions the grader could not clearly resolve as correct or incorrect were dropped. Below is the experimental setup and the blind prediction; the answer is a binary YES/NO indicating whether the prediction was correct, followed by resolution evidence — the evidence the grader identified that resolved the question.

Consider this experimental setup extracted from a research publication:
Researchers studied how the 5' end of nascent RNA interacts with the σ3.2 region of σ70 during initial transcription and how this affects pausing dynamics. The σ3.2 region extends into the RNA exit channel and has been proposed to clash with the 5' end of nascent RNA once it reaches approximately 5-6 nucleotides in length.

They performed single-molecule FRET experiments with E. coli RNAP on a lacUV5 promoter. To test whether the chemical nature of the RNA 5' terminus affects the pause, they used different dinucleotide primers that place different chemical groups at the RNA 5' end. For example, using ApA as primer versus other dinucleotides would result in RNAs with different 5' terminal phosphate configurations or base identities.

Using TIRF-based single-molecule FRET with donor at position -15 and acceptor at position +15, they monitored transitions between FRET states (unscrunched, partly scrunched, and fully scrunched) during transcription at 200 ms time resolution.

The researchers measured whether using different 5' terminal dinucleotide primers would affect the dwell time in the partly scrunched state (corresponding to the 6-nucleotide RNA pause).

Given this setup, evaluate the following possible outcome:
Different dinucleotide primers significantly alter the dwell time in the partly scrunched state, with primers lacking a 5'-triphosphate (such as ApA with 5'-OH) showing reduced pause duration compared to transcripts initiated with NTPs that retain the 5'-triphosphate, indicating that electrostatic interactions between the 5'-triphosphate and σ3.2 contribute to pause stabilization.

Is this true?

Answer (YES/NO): NO